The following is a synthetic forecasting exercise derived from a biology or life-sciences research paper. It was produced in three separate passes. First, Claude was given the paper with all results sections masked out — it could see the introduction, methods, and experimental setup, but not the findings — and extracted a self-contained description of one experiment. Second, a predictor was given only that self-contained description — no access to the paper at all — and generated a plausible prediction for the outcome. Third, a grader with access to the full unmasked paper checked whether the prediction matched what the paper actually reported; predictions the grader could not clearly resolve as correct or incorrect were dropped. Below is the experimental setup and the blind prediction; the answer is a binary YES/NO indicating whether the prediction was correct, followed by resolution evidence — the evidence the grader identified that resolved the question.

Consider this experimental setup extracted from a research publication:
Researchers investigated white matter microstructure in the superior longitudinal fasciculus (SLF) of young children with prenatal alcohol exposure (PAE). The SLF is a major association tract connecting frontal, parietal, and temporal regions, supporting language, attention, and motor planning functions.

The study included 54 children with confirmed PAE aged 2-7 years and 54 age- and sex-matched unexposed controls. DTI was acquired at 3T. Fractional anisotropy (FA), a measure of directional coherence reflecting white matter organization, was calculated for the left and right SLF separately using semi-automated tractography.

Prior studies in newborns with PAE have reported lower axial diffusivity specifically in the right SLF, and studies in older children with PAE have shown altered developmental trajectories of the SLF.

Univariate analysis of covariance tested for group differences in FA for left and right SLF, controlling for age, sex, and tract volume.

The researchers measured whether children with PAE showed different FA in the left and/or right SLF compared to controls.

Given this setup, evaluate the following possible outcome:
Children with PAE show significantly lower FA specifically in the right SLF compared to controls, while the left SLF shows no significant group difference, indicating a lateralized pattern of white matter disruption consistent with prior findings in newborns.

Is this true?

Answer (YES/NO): NO